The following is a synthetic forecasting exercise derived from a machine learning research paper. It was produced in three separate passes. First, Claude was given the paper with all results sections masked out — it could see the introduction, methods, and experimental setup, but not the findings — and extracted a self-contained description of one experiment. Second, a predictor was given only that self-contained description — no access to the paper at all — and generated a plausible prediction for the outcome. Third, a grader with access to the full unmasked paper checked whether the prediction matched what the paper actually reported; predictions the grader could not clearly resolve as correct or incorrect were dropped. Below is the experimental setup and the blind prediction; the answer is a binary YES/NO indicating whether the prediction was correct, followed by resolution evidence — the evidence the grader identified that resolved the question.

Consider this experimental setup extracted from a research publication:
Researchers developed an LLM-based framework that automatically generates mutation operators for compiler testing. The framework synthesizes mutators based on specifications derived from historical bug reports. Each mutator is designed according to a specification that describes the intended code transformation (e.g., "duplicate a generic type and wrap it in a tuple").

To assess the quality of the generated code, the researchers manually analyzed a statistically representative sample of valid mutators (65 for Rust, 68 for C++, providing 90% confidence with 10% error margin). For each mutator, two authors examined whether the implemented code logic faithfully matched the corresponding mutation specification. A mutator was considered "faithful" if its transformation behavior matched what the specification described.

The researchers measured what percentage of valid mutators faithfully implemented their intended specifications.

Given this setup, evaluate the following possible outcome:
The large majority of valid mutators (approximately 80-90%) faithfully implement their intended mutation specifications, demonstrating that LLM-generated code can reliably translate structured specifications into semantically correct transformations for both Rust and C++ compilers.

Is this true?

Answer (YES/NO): NO